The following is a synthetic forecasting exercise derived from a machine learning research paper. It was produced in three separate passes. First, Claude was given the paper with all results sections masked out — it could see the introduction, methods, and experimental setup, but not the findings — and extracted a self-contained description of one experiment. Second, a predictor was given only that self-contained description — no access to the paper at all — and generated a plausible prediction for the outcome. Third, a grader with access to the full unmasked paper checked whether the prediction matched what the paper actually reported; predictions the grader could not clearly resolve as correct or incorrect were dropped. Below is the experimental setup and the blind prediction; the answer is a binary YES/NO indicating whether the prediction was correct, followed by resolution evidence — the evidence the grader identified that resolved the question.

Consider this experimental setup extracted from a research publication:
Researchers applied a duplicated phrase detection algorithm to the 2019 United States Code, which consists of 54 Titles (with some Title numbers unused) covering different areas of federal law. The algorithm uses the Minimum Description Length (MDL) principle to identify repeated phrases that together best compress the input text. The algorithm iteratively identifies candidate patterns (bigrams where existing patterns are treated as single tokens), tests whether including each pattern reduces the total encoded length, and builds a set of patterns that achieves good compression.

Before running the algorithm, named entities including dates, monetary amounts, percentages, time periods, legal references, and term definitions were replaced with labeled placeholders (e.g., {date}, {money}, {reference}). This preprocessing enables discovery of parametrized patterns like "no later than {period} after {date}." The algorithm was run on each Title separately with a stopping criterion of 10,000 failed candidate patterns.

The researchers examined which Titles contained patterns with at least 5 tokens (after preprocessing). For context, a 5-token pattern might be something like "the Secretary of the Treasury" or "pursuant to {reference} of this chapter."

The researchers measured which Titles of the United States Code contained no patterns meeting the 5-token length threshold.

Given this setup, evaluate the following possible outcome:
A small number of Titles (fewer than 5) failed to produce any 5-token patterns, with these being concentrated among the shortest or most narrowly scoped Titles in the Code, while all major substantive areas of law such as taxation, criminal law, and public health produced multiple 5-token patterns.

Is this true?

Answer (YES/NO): YES